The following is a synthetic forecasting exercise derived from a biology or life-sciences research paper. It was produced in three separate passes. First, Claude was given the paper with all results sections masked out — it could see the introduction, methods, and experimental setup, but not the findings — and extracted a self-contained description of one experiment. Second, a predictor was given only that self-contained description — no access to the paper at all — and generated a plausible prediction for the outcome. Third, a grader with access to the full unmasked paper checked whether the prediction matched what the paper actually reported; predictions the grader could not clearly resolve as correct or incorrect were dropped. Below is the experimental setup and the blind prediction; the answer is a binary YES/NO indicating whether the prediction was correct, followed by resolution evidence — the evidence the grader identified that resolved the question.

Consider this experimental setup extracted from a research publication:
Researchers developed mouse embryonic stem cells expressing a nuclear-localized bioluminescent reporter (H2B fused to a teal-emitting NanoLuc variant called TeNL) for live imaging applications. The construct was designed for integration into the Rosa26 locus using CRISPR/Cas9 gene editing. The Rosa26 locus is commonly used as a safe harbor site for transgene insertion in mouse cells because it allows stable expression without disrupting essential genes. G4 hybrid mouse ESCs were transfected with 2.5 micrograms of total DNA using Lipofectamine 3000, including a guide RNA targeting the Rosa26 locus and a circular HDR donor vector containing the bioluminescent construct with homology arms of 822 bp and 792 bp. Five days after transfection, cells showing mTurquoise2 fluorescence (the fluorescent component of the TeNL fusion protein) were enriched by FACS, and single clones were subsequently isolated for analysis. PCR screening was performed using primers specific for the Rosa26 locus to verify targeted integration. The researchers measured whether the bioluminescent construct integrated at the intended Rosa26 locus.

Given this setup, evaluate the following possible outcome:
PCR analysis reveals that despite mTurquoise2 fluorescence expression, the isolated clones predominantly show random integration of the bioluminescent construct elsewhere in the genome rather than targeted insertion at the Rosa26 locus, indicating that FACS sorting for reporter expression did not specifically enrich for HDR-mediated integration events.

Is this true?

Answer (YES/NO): YES